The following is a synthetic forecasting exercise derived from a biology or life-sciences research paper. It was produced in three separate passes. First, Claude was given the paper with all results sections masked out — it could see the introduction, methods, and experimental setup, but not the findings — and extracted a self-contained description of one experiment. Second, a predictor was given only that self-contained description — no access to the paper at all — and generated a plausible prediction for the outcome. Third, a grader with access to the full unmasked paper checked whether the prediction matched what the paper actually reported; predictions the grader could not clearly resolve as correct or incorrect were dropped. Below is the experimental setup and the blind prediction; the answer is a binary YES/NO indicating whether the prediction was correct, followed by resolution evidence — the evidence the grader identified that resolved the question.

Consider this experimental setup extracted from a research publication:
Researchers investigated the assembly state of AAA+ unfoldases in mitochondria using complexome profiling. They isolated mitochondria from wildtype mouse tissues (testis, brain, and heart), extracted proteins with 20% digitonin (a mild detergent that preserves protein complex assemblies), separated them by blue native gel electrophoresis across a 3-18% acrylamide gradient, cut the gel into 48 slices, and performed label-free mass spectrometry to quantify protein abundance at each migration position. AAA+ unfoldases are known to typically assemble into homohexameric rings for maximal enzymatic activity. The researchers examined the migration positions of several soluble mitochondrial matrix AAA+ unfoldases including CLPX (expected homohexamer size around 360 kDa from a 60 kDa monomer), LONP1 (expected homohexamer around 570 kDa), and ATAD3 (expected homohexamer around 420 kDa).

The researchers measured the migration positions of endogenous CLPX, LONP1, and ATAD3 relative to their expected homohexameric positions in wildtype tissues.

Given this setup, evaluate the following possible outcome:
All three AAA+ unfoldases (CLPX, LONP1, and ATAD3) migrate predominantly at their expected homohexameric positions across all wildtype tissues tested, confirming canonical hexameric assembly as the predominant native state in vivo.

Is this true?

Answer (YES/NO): NO